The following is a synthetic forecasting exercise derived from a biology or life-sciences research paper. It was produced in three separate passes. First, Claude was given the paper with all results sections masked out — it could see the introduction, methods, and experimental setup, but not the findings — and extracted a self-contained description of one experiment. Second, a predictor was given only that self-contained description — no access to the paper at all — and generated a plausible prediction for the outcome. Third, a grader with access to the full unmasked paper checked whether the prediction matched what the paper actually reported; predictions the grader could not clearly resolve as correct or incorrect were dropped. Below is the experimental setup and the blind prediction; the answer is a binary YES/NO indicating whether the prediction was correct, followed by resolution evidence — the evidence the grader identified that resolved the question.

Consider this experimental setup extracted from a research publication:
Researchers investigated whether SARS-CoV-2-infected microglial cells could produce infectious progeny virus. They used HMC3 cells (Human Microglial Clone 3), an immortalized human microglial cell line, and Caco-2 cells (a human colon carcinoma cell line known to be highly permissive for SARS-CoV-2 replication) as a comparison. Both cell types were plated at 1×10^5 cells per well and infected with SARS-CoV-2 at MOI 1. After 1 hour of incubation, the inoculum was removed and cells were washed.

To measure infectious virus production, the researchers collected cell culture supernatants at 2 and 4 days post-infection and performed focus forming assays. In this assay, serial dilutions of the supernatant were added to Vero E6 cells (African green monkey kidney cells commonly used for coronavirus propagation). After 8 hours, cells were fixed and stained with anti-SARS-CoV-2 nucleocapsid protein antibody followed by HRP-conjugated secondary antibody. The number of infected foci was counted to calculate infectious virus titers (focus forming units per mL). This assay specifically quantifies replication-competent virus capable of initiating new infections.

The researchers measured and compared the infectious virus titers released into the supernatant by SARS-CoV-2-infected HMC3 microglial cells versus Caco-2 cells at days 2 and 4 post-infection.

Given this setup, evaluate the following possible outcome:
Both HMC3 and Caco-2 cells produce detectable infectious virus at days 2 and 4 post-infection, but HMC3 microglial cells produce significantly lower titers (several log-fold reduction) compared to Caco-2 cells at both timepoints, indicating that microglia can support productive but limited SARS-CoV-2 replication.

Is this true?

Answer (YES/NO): YES